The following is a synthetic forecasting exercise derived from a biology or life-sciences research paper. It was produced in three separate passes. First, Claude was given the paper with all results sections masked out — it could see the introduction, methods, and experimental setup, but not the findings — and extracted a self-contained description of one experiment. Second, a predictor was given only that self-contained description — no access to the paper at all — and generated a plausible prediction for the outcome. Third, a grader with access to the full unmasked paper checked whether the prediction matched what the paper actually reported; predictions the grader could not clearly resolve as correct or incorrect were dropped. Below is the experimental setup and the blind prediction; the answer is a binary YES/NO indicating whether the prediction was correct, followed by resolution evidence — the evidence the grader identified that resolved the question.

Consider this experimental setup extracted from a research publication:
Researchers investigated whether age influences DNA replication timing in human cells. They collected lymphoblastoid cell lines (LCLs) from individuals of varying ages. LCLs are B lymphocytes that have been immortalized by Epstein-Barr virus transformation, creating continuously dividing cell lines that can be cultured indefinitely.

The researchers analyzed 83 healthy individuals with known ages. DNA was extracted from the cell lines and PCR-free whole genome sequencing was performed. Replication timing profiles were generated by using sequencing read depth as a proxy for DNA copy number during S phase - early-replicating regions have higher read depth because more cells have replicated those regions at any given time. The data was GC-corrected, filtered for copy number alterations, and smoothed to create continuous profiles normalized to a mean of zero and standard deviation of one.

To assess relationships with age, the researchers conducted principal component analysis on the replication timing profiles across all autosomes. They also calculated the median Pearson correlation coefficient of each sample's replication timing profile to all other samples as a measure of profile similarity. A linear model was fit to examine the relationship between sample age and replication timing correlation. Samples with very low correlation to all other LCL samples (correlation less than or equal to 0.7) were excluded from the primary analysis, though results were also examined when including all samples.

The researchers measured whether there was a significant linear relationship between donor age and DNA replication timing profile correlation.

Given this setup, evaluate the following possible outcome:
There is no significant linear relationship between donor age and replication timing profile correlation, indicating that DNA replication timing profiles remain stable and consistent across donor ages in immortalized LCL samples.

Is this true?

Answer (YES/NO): YES